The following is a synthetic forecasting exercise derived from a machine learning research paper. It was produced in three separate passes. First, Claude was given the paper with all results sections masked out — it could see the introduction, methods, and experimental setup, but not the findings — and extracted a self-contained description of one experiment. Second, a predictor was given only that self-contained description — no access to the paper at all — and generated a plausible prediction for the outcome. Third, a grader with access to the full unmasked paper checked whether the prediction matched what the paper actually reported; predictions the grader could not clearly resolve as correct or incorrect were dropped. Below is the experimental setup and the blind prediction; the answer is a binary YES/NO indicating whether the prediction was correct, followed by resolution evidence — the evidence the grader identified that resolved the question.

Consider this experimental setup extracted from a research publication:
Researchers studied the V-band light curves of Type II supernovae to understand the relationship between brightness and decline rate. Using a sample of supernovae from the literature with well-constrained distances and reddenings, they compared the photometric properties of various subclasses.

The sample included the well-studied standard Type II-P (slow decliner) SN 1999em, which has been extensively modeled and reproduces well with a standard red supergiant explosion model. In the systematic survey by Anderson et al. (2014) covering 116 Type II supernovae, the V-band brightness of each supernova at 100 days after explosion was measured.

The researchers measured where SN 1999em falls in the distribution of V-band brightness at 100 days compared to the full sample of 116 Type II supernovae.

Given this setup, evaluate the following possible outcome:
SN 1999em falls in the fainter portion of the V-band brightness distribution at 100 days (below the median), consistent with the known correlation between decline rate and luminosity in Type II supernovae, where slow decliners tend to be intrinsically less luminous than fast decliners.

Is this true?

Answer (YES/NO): NO